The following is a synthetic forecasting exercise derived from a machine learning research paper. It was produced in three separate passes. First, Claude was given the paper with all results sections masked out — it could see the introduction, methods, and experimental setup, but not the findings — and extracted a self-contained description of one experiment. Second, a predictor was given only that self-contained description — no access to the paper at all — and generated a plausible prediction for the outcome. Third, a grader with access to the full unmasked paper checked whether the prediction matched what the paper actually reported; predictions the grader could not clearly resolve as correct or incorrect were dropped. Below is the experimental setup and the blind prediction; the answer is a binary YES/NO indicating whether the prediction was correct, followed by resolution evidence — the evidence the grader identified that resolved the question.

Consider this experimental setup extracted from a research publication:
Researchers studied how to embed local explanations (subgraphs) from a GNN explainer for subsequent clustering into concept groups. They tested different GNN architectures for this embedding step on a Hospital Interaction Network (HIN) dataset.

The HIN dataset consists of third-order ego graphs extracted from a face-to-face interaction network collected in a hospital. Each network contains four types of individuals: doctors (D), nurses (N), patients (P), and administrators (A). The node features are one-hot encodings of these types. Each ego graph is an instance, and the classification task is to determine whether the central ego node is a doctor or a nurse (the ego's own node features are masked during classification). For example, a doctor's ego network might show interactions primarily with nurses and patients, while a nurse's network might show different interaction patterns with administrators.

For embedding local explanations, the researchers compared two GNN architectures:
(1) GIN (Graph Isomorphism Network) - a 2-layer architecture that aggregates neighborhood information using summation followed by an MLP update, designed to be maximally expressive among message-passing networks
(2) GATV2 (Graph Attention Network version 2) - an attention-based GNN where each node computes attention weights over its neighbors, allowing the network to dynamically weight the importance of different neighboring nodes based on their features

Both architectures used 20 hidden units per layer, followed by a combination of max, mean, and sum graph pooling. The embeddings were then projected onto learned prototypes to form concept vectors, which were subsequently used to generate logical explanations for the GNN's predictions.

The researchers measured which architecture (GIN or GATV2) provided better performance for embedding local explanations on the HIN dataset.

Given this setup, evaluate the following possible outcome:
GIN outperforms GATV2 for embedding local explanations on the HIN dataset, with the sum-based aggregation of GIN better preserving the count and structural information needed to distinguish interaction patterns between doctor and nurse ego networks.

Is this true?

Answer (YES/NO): NO